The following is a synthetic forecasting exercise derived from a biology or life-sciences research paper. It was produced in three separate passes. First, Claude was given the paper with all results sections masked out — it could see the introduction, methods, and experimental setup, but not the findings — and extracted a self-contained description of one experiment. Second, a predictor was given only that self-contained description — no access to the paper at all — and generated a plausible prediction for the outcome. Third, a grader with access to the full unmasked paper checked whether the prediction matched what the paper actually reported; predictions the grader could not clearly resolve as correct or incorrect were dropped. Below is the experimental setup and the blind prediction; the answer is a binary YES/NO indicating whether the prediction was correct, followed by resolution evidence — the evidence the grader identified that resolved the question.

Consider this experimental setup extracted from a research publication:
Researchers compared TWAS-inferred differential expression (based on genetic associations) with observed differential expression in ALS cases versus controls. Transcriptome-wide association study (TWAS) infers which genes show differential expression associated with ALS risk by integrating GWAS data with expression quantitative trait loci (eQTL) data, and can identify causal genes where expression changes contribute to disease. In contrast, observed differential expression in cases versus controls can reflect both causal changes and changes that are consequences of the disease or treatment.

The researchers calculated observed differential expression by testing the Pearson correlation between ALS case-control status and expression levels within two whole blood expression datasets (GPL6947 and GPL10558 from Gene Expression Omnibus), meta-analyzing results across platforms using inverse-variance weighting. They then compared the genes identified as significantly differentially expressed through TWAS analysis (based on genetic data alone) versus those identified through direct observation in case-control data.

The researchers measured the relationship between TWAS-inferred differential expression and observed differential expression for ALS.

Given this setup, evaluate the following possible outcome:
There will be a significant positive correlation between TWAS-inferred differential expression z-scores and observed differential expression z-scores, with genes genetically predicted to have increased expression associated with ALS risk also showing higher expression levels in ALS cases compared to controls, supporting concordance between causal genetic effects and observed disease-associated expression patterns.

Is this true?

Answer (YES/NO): NO